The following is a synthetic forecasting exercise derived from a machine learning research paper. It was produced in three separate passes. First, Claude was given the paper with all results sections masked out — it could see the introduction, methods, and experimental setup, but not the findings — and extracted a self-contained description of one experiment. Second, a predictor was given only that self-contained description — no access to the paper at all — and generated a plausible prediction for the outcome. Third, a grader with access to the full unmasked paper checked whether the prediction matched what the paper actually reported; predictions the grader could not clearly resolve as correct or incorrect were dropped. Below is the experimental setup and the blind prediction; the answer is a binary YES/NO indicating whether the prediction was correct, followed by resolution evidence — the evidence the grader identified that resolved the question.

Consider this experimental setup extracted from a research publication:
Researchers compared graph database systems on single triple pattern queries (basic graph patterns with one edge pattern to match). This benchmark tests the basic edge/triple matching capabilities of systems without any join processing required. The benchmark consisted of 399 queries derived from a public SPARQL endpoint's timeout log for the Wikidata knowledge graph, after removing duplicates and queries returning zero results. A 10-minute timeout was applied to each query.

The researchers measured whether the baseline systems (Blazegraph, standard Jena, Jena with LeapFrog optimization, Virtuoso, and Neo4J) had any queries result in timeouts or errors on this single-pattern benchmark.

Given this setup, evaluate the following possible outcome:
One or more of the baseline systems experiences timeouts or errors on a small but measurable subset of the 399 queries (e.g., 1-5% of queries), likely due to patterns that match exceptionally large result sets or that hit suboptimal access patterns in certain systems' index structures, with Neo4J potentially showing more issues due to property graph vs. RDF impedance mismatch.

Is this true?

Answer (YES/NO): YES